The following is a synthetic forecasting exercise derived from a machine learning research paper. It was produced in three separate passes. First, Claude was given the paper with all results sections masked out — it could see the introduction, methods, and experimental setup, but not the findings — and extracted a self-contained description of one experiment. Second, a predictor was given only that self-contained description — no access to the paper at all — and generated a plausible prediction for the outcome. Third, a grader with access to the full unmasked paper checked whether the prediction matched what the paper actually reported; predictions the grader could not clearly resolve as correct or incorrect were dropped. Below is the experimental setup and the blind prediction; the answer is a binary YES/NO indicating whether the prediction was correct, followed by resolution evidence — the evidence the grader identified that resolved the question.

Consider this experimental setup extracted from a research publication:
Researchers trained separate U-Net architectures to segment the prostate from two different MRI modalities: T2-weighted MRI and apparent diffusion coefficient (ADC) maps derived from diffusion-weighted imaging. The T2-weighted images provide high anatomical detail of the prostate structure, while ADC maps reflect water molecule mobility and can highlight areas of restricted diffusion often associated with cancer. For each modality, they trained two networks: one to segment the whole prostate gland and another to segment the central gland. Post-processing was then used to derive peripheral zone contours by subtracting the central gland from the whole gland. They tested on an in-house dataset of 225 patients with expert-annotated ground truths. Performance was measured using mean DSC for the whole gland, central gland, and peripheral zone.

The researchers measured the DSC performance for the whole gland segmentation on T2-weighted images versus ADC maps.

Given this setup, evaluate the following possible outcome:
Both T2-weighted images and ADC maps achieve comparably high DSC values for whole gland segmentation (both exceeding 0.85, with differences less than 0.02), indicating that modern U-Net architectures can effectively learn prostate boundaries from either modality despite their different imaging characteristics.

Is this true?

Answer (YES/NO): NO